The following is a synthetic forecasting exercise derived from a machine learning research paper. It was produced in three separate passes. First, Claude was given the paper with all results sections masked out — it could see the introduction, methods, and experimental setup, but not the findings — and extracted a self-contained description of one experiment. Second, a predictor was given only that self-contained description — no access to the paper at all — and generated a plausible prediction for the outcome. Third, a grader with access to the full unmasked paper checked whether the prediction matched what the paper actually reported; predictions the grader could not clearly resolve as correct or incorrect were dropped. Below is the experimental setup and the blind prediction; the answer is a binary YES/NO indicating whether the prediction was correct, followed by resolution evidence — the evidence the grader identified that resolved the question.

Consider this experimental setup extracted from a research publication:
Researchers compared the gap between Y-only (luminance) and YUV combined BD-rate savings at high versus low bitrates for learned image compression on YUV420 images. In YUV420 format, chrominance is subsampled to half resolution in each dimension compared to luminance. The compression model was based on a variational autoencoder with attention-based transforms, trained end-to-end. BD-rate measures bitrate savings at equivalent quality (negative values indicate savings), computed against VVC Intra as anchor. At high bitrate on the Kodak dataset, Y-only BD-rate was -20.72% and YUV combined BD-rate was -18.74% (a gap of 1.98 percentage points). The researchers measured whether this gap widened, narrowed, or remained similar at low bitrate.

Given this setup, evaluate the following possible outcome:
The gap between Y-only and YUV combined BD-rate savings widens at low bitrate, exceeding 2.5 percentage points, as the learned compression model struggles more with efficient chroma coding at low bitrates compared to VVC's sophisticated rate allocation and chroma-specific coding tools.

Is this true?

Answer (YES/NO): YES